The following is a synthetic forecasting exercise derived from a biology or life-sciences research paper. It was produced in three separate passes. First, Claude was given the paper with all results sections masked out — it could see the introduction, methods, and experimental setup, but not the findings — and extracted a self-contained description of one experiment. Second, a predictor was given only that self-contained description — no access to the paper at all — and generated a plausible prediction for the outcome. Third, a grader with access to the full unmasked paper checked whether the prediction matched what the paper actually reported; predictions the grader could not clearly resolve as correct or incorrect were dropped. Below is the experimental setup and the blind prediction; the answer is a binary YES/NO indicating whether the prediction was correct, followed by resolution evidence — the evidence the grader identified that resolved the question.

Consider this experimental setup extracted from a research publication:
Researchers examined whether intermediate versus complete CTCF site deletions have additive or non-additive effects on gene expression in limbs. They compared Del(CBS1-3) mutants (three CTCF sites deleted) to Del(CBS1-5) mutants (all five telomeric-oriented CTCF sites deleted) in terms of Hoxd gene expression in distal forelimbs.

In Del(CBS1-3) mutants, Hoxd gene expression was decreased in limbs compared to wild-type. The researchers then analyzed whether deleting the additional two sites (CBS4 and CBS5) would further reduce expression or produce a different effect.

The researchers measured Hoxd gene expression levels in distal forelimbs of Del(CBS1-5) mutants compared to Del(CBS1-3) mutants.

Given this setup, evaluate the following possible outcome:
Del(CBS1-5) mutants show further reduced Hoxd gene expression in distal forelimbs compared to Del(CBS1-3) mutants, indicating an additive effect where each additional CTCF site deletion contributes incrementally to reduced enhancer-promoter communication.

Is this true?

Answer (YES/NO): NO